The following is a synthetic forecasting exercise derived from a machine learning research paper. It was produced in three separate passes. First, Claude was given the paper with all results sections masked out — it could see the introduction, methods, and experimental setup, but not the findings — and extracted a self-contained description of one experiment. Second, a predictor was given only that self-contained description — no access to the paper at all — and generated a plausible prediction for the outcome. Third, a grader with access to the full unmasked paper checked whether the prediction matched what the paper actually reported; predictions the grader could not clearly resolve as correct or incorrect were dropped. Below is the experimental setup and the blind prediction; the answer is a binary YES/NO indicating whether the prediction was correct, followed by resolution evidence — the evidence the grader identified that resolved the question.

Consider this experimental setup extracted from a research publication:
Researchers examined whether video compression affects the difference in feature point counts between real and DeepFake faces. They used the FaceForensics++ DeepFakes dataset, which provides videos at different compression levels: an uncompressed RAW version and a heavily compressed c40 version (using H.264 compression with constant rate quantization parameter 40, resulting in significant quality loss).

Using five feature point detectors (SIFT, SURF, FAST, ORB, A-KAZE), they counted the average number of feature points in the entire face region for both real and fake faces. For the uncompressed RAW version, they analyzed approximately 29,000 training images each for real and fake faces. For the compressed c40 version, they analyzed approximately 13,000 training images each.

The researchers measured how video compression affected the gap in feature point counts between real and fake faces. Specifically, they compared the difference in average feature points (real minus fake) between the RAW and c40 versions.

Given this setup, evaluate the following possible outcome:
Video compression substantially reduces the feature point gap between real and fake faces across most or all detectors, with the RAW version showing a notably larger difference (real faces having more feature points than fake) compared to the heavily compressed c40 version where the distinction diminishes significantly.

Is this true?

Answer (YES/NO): YES